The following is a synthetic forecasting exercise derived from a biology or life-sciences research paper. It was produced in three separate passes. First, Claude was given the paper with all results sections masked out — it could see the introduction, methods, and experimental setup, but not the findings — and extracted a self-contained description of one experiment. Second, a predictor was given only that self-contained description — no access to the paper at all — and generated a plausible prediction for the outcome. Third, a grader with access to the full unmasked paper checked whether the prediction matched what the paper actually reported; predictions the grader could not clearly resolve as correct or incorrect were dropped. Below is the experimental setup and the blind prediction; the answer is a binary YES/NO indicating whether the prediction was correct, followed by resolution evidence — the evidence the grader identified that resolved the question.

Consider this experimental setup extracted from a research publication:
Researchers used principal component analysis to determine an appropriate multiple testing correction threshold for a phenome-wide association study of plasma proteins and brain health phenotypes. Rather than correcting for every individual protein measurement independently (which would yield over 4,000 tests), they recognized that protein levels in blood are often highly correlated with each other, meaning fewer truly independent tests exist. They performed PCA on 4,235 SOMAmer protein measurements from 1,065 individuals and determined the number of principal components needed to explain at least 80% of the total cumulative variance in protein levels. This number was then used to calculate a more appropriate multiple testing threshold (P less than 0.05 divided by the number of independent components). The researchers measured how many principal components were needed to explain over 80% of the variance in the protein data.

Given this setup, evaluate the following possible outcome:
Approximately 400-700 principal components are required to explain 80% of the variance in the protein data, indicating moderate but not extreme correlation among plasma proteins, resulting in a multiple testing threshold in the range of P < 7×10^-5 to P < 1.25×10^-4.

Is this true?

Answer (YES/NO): NO